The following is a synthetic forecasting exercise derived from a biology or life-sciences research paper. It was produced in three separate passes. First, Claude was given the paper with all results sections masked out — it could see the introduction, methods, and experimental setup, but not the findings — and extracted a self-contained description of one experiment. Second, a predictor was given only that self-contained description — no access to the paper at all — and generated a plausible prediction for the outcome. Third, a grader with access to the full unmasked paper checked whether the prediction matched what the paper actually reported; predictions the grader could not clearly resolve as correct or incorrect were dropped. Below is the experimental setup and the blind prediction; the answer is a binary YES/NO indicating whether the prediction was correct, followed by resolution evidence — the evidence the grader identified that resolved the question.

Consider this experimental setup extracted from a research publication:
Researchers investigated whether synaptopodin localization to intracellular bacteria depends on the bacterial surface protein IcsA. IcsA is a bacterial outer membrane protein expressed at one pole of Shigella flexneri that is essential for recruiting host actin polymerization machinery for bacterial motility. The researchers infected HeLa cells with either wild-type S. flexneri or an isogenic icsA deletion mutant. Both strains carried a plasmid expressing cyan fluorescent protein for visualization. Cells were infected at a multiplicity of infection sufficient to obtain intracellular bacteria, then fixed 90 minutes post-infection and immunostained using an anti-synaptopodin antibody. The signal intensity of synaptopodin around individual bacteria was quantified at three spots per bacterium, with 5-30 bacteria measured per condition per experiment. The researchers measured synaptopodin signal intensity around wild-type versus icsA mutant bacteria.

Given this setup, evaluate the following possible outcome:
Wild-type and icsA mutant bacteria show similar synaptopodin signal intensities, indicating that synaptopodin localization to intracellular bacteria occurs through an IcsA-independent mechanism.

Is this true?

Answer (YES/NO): NO